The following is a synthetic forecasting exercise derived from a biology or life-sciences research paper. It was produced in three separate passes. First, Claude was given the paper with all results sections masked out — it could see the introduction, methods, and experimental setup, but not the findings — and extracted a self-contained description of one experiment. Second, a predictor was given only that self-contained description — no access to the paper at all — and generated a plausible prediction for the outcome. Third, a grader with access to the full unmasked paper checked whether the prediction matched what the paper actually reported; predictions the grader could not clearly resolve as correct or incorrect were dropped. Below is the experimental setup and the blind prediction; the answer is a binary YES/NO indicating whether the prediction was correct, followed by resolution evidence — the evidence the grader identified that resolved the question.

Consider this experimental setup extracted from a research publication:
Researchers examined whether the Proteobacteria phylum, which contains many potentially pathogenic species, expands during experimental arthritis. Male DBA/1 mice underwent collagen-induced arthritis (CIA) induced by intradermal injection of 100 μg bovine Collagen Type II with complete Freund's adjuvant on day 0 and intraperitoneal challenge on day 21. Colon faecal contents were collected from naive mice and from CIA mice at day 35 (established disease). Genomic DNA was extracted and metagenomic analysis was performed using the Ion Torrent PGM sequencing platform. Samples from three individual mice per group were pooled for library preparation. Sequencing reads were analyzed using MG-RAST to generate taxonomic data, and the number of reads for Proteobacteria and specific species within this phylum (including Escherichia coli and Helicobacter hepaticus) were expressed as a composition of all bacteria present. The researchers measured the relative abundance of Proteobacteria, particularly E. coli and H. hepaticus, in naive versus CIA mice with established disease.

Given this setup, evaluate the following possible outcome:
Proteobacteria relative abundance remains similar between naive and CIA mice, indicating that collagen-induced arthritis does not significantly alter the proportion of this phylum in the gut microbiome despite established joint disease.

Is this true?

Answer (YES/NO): NO